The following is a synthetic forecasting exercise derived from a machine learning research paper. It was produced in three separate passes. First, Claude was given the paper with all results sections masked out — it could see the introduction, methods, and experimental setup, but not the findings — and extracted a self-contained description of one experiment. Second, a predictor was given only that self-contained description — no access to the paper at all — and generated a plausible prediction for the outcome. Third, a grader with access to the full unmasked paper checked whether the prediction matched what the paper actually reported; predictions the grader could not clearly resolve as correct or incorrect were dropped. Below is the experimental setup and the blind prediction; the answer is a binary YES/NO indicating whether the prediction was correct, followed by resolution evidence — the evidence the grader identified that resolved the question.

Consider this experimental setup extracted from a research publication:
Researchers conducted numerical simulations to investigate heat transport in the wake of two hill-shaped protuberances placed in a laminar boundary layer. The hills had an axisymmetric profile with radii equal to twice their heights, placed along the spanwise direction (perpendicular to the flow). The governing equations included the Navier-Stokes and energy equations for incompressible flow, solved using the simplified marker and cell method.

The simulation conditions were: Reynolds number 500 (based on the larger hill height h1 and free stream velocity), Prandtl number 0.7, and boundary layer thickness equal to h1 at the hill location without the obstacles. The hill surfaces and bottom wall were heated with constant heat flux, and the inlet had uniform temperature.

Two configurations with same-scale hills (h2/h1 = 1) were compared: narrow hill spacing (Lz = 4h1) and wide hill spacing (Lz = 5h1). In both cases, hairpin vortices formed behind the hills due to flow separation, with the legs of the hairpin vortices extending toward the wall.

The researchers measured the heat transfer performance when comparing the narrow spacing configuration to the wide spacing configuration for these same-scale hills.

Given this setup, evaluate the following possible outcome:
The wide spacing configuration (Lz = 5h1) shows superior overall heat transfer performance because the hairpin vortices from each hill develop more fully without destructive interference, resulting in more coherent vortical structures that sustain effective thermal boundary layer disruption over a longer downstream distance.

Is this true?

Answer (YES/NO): NO